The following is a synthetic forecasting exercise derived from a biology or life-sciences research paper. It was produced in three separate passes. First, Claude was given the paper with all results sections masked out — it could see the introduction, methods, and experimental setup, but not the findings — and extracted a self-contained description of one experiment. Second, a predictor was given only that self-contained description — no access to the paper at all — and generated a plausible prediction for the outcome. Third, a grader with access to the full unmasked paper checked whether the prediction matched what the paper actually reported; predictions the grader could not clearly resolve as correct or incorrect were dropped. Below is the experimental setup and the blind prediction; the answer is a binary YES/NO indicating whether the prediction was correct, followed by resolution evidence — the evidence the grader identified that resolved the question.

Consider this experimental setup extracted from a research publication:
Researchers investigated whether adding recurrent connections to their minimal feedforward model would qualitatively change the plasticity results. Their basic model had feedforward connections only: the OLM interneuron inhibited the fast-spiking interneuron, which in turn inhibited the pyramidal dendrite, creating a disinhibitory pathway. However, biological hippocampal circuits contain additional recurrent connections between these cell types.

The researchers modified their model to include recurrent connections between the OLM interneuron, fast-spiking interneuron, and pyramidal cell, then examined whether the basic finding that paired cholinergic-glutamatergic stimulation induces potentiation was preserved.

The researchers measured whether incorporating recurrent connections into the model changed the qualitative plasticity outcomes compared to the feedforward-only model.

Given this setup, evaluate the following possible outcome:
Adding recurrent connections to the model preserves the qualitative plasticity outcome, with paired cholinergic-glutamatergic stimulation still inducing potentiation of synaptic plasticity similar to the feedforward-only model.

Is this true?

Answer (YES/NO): YES